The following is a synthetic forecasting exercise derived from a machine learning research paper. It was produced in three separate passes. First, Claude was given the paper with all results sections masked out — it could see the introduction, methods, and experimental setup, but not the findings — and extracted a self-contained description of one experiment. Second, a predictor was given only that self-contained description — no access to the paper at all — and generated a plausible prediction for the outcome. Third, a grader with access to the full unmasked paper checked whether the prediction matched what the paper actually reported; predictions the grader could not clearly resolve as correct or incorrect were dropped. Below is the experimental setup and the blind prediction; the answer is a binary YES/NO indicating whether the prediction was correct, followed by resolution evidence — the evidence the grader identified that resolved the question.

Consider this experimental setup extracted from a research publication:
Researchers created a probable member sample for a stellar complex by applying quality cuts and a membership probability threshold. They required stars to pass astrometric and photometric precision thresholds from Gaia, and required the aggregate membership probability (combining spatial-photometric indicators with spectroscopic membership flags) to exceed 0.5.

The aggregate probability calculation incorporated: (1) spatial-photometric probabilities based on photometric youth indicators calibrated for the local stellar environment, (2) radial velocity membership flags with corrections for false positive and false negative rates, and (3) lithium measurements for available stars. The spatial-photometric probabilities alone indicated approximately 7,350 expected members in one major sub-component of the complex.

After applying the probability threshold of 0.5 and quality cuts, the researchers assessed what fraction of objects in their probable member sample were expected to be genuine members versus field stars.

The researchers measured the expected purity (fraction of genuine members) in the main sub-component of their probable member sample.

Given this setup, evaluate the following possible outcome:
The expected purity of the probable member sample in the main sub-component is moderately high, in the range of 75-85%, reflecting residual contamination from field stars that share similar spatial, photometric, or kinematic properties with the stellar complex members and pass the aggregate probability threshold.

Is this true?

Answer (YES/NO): NO